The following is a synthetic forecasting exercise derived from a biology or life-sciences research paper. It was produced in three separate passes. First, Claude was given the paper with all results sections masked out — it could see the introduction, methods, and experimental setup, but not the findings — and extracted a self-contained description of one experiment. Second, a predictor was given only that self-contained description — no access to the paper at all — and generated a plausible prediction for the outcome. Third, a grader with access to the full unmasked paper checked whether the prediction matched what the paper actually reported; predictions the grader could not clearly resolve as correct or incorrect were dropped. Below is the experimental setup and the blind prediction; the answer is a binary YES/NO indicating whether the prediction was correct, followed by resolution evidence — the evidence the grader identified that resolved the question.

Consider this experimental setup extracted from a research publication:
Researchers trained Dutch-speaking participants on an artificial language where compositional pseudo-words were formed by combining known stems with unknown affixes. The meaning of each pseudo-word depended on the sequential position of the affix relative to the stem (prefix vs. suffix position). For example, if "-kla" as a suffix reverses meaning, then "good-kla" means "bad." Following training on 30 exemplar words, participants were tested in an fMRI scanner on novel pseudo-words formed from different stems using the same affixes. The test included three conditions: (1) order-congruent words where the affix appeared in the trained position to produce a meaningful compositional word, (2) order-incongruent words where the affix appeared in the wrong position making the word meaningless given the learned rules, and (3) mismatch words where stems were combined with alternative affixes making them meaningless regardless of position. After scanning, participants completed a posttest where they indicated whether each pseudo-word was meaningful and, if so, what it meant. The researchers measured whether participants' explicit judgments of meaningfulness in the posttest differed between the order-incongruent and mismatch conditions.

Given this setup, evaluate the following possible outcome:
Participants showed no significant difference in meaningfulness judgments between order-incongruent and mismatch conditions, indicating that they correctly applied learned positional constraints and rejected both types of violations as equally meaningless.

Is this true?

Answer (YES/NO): YES